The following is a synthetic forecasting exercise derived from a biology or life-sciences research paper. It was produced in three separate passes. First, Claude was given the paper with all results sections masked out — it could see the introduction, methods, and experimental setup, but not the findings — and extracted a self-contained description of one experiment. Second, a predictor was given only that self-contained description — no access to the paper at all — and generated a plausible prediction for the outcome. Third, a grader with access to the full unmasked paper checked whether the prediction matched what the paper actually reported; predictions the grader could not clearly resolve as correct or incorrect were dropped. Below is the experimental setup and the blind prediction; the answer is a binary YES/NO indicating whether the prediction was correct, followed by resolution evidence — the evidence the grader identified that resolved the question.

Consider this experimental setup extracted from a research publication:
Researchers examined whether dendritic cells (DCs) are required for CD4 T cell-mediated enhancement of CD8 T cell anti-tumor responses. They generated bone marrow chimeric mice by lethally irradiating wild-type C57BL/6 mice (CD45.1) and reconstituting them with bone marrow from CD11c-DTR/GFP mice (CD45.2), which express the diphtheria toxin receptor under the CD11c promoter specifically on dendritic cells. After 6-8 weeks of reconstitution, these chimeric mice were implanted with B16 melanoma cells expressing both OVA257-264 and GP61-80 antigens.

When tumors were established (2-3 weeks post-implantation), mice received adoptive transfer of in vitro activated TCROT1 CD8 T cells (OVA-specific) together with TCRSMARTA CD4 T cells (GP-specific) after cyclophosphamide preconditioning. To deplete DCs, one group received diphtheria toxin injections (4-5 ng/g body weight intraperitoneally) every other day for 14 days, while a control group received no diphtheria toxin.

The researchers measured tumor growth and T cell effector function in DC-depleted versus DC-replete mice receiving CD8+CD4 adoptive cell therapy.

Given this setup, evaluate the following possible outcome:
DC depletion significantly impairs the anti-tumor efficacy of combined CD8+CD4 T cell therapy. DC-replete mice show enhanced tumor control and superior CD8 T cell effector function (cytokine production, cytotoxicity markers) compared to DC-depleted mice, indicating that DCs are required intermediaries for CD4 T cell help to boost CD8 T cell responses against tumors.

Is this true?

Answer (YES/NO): YES